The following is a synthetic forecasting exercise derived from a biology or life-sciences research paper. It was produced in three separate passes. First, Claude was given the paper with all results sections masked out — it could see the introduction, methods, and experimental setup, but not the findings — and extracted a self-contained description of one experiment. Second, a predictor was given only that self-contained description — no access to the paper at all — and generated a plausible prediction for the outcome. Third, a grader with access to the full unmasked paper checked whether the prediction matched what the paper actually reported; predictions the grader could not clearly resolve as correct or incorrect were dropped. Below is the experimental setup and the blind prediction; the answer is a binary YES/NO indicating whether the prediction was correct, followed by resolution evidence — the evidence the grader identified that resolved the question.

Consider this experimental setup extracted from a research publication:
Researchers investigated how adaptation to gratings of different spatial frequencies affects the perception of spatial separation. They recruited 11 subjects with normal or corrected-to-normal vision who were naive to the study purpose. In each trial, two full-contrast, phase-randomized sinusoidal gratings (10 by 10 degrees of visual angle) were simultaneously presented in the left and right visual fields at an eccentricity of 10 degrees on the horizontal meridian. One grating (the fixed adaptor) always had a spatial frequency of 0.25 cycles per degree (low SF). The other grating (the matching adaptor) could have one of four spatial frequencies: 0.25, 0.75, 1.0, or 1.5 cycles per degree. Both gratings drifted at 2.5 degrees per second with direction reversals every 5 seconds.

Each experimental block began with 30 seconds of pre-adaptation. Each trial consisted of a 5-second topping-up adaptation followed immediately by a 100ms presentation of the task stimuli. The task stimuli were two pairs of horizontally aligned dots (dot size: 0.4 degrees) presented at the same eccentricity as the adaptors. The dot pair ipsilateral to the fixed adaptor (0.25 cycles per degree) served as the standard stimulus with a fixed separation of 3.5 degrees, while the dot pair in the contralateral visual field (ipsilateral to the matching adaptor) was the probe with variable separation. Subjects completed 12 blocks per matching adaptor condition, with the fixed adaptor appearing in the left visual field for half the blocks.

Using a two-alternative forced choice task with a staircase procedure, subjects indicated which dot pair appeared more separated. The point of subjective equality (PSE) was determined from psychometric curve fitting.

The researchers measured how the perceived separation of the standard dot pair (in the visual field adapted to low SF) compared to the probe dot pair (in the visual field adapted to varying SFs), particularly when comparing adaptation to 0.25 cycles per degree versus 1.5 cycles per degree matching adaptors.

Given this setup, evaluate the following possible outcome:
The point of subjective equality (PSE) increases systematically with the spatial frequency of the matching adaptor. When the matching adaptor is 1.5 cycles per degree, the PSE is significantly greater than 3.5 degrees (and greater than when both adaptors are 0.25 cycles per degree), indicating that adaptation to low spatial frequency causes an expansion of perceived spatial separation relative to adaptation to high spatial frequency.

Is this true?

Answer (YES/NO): YES